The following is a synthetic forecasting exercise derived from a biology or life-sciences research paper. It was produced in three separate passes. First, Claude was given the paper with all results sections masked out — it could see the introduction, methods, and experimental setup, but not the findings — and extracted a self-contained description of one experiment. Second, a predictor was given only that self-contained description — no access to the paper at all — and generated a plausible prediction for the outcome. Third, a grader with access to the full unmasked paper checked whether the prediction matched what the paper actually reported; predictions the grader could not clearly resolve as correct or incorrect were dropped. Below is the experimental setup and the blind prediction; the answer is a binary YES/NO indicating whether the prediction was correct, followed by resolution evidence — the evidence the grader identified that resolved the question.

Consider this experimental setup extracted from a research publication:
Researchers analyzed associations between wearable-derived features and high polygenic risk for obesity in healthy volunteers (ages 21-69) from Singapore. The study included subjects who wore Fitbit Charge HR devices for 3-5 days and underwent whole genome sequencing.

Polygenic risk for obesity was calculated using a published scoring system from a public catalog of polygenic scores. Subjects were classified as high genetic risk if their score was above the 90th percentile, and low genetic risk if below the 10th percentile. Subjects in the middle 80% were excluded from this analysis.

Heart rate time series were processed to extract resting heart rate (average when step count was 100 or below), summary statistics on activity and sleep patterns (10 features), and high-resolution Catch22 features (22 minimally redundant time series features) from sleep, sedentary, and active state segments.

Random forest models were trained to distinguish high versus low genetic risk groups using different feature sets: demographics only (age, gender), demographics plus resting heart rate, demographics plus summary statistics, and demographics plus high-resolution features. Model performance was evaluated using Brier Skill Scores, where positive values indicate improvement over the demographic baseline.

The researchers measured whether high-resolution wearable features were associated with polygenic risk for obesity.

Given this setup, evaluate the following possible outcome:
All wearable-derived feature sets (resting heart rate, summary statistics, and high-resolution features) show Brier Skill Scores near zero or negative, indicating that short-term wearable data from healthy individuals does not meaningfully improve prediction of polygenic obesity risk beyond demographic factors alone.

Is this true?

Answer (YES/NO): NO